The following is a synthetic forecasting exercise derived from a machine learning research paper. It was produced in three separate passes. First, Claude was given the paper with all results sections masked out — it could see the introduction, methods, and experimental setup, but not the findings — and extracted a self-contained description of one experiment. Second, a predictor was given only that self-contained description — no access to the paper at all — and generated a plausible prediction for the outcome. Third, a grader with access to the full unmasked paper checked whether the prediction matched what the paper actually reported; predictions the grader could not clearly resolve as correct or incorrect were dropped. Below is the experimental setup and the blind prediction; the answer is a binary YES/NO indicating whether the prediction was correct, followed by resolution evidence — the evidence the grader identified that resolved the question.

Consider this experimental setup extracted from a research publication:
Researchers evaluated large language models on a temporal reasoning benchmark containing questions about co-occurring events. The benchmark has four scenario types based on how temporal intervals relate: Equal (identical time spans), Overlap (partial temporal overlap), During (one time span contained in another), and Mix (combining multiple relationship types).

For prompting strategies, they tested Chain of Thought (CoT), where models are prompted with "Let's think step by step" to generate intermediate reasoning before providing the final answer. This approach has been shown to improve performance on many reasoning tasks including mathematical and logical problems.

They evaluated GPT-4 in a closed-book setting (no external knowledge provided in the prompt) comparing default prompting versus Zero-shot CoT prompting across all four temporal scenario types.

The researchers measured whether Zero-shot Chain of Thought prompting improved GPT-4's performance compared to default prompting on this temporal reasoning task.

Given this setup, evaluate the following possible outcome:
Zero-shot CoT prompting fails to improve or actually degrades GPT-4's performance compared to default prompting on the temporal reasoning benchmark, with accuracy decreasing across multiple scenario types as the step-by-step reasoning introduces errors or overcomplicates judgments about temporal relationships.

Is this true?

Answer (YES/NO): YES